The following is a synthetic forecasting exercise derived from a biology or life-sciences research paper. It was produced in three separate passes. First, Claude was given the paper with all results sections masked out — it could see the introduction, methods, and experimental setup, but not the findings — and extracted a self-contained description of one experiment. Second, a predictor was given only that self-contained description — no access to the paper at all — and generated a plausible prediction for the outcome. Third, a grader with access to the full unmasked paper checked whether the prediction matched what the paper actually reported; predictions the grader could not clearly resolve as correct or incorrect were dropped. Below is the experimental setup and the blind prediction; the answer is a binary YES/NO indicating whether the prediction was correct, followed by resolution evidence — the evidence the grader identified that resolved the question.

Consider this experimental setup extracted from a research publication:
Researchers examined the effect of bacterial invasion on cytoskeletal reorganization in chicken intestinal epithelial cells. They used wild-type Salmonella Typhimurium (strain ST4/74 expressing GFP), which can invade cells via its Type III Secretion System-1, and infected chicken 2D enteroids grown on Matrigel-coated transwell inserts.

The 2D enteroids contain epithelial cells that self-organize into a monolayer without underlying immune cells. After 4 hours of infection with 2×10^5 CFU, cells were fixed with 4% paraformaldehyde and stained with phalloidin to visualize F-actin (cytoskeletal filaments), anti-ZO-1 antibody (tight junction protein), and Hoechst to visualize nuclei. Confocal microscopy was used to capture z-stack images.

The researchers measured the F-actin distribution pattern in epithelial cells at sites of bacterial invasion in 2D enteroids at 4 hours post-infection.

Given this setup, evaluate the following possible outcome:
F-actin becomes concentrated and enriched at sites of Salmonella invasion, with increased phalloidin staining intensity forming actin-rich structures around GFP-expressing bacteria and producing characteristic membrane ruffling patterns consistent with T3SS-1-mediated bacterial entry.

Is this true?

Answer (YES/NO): YES